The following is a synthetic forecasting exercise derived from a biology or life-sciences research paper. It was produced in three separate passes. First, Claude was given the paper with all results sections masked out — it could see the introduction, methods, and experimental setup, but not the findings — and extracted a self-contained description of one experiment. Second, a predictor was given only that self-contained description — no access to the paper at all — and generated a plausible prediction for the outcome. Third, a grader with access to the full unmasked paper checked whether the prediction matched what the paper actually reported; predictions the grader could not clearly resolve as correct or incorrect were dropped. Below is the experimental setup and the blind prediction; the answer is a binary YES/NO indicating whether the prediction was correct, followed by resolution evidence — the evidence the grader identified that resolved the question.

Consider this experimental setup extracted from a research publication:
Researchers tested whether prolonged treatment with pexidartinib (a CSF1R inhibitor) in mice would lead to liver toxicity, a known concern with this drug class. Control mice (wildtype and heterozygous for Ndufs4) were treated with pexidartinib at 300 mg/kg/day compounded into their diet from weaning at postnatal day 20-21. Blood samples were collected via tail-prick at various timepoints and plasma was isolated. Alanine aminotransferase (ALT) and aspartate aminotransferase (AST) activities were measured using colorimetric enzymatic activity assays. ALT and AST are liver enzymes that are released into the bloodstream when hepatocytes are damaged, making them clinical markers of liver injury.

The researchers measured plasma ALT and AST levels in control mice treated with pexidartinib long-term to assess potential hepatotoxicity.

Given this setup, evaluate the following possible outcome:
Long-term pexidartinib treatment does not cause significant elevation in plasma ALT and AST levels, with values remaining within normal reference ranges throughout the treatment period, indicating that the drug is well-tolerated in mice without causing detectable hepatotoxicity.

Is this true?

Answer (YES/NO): NO